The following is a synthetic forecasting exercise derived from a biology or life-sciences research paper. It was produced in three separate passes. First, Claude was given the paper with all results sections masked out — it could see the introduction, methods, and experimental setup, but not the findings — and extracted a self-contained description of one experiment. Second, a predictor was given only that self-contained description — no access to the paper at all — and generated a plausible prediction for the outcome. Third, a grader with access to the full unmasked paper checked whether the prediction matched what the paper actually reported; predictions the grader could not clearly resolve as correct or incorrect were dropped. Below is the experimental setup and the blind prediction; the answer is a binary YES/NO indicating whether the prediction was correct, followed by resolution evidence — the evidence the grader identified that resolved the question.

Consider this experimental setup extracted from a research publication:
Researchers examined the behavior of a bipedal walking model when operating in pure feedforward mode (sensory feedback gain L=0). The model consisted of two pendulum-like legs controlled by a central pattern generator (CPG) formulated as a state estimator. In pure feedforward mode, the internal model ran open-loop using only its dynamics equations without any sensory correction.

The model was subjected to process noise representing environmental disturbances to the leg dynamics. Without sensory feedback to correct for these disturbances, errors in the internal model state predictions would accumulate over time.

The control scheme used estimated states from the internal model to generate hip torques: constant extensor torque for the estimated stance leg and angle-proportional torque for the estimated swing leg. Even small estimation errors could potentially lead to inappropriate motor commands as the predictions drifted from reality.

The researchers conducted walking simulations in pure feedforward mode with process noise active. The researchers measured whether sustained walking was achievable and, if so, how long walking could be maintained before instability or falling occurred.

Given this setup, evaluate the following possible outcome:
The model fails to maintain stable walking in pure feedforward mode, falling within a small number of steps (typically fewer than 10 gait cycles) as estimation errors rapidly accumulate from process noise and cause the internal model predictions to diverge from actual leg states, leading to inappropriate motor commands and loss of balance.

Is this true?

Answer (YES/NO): YES